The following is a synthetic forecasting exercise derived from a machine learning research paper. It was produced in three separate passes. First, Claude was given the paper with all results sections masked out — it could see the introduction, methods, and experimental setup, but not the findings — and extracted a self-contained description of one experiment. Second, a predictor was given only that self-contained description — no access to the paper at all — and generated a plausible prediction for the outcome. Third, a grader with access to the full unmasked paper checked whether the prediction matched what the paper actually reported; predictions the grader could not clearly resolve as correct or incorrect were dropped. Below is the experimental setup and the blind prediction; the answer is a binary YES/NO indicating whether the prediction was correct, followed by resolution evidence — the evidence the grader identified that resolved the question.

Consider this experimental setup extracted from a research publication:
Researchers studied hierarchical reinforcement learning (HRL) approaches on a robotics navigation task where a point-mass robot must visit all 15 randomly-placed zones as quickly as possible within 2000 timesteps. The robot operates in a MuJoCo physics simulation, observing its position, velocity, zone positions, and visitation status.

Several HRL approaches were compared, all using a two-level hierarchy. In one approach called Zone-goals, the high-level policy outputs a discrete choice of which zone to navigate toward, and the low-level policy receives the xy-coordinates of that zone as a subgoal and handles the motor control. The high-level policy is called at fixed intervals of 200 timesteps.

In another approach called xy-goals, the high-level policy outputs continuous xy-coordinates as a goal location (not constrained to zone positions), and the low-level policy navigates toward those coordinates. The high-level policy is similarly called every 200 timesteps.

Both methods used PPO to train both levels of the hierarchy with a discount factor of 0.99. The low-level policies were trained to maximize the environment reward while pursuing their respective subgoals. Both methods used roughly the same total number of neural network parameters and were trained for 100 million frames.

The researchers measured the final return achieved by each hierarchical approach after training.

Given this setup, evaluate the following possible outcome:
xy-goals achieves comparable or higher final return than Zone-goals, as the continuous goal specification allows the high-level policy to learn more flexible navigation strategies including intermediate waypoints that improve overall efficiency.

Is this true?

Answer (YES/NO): NO